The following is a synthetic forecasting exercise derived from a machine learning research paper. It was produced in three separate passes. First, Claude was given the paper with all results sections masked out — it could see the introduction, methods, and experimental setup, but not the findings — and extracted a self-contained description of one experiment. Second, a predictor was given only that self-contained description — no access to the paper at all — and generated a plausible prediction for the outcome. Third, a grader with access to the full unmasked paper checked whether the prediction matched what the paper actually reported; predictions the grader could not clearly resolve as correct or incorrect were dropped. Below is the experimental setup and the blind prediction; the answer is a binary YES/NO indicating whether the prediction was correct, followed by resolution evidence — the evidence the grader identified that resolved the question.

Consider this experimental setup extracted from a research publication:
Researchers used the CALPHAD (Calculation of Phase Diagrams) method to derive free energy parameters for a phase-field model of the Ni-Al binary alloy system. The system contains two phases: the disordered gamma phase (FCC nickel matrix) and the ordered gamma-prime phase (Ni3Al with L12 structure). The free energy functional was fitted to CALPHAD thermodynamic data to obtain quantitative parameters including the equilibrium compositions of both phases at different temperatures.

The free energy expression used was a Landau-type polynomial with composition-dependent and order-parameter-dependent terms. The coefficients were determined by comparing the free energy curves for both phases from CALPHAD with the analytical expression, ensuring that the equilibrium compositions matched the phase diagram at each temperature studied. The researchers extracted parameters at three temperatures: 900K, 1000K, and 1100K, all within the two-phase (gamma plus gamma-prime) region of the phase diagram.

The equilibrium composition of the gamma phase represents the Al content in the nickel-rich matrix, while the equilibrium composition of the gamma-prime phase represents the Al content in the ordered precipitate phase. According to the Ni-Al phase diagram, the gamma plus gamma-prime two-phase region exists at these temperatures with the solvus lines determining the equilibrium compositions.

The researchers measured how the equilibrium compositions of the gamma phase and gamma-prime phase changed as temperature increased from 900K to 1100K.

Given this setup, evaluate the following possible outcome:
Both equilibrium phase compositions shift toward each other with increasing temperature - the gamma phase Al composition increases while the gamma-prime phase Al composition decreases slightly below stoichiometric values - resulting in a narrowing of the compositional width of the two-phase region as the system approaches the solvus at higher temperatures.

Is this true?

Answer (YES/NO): YES